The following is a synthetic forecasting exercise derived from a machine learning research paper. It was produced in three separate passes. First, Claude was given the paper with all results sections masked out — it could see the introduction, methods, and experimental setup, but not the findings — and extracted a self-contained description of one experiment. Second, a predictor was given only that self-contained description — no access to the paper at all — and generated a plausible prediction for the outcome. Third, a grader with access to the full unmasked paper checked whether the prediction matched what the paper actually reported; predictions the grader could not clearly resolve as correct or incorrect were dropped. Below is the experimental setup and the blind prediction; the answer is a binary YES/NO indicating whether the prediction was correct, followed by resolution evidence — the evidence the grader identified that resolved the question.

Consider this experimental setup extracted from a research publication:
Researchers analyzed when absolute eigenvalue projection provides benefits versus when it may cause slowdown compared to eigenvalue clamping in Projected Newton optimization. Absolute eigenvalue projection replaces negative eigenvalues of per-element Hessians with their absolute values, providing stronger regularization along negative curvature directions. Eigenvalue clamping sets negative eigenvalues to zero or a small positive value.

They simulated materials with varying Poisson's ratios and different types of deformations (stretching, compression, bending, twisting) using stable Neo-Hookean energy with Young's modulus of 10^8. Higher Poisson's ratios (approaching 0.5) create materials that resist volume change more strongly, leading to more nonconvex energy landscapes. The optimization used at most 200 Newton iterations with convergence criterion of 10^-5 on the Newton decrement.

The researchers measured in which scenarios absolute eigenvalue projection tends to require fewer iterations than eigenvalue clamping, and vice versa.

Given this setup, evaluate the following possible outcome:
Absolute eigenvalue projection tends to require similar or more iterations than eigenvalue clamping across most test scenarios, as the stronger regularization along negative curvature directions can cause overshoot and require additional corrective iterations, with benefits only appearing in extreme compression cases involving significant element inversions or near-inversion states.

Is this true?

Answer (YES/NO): NO